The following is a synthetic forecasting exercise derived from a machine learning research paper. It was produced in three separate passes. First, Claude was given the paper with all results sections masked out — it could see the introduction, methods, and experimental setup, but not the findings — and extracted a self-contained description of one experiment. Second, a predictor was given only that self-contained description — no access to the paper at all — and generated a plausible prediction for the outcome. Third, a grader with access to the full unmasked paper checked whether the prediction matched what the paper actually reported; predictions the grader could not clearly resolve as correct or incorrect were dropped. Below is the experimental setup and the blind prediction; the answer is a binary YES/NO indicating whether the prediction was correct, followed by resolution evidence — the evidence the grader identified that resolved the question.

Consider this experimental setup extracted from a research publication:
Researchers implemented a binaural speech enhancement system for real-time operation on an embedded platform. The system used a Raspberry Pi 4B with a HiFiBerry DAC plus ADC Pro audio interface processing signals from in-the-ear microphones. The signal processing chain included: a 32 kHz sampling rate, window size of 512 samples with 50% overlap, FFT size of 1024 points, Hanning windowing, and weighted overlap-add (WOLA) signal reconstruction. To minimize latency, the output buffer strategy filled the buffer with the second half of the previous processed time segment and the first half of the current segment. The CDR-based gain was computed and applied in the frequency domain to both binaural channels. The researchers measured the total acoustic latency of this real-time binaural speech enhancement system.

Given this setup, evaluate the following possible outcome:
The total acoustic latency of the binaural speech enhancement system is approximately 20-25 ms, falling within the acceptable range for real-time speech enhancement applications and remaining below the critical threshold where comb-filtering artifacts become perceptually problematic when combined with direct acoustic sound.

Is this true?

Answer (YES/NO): NO